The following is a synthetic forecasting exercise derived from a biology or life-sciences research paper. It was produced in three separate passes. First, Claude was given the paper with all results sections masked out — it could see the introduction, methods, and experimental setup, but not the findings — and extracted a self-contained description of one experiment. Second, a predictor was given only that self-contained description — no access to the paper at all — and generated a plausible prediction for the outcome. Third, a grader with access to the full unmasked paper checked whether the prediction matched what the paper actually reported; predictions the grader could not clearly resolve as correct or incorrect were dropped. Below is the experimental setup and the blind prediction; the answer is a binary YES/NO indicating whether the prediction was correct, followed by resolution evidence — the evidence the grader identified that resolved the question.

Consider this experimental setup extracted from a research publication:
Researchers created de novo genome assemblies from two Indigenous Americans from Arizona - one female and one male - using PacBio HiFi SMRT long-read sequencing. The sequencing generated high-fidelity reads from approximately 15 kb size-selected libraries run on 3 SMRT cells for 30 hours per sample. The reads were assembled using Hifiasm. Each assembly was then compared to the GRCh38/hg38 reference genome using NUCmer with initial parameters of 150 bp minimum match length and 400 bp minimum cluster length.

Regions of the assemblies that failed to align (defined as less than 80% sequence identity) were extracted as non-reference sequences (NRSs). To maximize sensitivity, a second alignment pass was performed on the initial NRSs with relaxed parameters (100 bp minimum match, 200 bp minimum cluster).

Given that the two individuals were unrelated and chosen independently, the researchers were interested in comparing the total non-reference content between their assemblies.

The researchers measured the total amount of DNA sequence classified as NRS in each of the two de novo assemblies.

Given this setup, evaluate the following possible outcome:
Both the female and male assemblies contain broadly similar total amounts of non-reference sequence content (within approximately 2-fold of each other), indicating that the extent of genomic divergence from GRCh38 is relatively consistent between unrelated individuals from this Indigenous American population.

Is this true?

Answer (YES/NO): YES